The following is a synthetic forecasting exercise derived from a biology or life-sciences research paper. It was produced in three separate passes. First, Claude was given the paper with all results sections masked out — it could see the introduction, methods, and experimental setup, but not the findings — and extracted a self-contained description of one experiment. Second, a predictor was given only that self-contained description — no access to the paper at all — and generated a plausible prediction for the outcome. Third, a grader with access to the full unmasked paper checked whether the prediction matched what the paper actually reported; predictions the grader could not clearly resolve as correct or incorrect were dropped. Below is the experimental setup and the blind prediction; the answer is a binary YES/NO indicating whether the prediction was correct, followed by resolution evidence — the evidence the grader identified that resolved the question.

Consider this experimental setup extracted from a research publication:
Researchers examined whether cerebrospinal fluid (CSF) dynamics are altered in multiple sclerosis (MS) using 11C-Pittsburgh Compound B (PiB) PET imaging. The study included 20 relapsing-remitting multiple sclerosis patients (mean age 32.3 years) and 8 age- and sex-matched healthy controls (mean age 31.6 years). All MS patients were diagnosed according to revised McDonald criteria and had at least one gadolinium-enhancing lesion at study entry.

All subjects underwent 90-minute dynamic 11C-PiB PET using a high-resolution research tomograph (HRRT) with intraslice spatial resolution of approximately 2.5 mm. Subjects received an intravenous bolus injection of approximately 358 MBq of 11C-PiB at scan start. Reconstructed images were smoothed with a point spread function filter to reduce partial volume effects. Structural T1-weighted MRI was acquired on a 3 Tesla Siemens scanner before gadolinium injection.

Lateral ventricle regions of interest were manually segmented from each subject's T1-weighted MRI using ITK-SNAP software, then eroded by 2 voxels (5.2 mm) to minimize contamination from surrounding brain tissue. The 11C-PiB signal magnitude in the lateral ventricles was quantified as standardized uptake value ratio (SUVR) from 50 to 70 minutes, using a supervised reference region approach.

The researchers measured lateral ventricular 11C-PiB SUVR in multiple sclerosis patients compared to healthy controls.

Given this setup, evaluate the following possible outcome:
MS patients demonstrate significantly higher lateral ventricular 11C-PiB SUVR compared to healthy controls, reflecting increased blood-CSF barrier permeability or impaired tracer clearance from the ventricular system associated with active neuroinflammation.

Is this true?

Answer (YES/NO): NO